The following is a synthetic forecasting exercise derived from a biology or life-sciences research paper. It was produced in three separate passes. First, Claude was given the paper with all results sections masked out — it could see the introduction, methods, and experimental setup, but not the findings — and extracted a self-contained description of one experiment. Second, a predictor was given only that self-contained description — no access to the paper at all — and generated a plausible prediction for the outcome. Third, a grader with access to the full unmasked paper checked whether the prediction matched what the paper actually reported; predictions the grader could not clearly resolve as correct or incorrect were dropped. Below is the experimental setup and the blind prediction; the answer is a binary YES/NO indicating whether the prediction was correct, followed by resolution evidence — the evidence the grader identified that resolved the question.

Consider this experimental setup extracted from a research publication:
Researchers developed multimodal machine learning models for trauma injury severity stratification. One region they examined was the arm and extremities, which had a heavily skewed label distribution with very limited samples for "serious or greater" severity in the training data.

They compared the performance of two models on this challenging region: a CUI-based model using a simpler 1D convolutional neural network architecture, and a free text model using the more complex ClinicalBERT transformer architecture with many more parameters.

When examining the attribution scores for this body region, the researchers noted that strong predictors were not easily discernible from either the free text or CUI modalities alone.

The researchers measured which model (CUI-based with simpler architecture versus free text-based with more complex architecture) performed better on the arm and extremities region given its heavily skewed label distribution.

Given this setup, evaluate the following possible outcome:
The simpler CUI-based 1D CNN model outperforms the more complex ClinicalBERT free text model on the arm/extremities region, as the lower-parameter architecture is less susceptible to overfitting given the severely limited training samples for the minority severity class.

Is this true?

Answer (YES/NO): YES